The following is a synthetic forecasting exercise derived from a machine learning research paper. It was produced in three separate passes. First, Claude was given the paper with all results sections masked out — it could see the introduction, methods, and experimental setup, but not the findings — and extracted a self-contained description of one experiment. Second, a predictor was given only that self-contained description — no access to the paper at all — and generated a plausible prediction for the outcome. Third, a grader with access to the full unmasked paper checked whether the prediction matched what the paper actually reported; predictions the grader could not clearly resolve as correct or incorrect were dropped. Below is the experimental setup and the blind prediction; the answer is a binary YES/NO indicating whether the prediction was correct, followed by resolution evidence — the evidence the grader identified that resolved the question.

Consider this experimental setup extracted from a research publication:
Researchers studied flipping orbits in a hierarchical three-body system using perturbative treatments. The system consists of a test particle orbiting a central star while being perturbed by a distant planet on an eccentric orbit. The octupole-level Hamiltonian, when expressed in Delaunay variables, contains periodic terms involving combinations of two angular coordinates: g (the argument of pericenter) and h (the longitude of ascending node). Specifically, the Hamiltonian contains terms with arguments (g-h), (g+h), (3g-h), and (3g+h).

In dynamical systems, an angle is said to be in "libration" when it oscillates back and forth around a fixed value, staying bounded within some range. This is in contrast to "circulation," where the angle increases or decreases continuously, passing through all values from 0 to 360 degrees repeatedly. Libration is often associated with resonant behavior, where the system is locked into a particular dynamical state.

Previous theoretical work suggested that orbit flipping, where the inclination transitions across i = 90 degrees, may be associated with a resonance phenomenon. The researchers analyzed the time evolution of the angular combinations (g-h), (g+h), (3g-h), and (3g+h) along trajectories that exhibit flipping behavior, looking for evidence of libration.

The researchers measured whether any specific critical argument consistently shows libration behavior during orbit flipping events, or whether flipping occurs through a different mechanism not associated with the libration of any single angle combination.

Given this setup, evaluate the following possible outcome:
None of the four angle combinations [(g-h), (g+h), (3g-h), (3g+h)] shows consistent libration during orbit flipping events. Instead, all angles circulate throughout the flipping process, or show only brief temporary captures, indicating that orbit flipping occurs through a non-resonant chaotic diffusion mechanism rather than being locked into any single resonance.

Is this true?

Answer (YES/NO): NO